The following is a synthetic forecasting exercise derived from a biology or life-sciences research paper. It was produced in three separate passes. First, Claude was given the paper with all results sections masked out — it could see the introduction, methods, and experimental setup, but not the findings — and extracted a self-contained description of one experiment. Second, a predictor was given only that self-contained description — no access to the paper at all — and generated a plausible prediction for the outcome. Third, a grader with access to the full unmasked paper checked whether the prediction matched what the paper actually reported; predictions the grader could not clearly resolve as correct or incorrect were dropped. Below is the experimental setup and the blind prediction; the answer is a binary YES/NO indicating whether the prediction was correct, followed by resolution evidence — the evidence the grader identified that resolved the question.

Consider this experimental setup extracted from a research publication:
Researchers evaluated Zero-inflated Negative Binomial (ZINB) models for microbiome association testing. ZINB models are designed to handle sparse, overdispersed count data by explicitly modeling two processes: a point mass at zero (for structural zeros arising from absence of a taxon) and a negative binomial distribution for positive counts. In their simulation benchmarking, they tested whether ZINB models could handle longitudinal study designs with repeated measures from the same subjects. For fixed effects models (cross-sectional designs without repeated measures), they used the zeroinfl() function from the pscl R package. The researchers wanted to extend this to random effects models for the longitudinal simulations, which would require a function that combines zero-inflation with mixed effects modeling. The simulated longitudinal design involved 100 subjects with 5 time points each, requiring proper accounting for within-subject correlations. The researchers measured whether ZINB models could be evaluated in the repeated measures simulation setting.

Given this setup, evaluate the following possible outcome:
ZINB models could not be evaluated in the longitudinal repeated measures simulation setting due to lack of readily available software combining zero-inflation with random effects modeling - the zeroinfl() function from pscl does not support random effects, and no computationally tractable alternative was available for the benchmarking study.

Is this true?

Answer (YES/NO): YES